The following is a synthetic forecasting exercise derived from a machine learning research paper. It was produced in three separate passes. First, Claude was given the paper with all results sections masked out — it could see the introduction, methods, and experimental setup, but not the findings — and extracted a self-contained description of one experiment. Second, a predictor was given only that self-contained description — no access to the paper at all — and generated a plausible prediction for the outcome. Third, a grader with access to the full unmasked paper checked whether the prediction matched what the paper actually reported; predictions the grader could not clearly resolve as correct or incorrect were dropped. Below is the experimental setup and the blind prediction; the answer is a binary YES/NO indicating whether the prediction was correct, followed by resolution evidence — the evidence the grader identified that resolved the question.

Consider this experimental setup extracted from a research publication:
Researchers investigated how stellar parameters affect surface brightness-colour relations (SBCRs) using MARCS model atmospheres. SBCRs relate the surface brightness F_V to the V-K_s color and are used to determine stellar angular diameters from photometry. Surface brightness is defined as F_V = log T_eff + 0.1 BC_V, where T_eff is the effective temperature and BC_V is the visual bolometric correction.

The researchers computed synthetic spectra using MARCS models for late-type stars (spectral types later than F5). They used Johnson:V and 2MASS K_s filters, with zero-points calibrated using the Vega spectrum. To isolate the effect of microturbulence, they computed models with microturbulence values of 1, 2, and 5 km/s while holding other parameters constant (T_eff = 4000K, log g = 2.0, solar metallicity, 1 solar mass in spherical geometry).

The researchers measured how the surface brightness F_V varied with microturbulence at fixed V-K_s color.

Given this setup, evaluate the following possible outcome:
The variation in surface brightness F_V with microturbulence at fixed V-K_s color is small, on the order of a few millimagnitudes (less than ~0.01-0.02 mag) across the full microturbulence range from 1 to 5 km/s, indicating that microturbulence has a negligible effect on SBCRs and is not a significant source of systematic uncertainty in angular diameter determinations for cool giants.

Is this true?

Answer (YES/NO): YES